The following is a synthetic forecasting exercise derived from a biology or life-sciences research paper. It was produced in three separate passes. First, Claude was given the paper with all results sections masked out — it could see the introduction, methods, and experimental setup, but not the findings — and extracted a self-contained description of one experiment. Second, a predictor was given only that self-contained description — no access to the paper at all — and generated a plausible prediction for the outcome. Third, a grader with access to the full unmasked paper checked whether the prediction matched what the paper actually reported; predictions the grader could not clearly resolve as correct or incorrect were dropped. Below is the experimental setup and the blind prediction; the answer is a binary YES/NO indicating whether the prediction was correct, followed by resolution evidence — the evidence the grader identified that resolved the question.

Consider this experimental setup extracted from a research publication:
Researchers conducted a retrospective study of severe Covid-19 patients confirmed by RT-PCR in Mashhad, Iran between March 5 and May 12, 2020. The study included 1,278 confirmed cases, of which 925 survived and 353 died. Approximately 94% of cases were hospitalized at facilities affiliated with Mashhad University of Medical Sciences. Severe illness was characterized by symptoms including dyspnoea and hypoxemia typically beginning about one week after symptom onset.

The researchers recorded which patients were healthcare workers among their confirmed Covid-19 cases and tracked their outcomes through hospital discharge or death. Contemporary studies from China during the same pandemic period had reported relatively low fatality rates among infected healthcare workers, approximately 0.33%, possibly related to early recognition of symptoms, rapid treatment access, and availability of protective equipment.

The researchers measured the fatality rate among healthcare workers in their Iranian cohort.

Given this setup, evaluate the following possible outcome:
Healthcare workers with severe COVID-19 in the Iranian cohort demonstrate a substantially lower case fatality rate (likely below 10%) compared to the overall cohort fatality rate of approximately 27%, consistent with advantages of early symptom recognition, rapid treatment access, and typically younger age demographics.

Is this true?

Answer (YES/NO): YES